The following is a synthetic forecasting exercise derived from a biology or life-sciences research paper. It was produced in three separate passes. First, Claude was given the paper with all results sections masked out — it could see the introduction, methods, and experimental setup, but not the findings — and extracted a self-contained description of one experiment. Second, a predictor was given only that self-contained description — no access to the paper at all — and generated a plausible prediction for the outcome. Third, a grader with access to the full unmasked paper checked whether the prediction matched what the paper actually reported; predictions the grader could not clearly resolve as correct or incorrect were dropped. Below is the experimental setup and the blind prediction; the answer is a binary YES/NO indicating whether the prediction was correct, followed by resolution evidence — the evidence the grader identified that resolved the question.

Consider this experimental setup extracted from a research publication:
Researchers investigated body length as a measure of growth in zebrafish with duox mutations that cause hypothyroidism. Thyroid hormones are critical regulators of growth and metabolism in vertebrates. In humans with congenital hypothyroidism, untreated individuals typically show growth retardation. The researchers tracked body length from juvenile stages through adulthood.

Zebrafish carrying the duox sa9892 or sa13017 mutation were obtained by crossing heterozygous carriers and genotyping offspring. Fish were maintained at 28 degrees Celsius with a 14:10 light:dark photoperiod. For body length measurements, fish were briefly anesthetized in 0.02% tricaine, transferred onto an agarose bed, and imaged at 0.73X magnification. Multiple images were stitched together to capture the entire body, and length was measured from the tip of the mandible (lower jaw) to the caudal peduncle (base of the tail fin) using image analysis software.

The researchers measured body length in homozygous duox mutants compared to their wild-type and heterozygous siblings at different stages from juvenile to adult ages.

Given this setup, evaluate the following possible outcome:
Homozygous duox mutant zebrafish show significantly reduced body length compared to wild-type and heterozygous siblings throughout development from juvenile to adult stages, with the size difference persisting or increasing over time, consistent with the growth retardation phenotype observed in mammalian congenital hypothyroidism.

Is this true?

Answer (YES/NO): NO